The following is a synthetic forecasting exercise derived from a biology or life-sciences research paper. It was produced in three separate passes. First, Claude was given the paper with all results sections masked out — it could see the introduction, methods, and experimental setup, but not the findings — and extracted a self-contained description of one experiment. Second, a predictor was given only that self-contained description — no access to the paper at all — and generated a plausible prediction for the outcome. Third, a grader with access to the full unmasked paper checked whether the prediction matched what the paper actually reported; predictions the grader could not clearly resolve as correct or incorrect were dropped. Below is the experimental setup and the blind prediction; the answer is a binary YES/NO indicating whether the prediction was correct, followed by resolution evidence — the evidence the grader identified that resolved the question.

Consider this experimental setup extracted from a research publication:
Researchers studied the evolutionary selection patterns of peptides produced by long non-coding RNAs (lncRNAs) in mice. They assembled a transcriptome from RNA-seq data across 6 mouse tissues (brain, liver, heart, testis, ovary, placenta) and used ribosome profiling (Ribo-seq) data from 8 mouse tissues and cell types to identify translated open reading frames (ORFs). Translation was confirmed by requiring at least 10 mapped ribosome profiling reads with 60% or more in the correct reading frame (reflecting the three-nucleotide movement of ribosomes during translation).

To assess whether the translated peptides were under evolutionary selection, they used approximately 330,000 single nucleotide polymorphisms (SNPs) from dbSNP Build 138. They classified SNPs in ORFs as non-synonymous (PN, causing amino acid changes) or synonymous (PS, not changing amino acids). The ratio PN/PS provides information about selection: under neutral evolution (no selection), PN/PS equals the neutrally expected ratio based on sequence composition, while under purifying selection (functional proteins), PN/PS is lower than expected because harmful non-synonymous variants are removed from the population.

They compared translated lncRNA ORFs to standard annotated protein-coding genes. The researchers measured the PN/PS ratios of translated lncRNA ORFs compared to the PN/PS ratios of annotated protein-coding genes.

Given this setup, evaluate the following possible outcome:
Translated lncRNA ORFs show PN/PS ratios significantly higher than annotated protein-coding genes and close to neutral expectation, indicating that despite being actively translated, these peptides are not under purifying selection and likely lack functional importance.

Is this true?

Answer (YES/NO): NO